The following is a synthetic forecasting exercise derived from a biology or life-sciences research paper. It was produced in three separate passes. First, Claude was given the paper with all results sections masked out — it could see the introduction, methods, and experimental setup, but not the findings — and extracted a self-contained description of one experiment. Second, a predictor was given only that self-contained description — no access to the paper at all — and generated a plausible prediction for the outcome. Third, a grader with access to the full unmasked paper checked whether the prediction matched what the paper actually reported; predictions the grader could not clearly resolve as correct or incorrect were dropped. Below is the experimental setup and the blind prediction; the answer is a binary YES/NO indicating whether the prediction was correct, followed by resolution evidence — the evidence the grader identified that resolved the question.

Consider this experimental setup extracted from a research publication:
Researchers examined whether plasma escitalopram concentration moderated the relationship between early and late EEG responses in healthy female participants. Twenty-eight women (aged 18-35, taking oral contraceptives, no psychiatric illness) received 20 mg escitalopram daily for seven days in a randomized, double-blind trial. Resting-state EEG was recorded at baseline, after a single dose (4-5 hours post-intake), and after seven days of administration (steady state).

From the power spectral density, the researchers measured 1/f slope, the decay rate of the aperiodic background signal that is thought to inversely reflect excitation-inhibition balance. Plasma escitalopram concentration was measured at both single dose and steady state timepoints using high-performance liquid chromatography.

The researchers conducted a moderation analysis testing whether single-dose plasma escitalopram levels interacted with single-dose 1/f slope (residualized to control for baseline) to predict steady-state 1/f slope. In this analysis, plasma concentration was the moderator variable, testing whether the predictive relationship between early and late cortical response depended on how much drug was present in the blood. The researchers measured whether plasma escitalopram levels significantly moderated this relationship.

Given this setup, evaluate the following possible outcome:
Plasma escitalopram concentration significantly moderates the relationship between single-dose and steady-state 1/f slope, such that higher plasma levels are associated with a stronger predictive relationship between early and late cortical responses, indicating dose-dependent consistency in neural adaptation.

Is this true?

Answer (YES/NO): YES